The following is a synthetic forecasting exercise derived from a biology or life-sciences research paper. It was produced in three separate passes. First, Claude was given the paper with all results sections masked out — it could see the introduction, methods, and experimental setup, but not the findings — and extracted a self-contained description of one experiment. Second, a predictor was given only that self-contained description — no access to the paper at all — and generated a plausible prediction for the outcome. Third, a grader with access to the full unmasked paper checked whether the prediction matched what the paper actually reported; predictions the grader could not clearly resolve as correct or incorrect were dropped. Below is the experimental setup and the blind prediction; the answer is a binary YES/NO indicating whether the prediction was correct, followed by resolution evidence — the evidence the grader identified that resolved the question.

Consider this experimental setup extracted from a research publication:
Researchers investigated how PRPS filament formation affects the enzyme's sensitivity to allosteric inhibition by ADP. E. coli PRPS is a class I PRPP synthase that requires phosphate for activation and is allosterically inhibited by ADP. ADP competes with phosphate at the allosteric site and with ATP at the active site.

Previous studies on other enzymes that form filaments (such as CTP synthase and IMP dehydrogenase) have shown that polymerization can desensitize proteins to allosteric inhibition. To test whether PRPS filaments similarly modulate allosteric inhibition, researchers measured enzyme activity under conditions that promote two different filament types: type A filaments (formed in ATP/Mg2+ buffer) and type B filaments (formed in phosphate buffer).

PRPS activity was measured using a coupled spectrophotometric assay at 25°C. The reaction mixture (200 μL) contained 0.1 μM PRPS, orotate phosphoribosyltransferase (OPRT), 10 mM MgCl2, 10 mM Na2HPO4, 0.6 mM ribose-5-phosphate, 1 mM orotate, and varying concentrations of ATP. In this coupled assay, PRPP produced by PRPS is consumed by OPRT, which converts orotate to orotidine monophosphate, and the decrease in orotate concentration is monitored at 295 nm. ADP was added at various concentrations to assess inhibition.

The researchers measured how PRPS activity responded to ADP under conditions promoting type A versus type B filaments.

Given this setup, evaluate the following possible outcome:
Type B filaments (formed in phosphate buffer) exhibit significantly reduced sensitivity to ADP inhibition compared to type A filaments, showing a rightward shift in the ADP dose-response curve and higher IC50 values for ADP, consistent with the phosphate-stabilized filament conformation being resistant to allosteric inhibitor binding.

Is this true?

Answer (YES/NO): NO